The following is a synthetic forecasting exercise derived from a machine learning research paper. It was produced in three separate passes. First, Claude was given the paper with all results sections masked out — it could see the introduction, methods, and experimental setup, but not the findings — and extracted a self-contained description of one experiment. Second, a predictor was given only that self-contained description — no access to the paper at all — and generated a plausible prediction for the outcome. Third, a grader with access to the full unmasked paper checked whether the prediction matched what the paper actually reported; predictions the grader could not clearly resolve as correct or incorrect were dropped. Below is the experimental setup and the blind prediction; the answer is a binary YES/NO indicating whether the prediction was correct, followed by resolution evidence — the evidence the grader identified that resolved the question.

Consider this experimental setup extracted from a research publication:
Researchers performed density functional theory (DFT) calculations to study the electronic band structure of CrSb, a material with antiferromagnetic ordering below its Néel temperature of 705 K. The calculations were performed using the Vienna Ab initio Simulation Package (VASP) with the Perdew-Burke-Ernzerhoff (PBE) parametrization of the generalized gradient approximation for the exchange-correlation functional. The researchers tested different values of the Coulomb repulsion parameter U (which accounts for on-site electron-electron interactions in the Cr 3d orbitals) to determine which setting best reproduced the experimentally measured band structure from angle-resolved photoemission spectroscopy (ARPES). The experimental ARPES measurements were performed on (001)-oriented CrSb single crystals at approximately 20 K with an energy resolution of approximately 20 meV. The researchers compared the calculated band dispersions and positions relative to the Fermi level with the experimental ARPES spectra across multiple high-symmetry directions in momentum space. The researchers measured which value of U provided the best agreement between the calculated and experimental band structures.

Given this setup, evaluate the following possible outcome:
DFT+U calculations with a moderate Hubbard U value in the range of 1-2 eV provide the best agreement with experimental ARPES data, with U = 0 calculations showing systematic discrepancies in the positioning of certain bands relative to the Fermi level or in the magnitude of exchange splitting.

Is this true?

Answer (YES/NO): NO